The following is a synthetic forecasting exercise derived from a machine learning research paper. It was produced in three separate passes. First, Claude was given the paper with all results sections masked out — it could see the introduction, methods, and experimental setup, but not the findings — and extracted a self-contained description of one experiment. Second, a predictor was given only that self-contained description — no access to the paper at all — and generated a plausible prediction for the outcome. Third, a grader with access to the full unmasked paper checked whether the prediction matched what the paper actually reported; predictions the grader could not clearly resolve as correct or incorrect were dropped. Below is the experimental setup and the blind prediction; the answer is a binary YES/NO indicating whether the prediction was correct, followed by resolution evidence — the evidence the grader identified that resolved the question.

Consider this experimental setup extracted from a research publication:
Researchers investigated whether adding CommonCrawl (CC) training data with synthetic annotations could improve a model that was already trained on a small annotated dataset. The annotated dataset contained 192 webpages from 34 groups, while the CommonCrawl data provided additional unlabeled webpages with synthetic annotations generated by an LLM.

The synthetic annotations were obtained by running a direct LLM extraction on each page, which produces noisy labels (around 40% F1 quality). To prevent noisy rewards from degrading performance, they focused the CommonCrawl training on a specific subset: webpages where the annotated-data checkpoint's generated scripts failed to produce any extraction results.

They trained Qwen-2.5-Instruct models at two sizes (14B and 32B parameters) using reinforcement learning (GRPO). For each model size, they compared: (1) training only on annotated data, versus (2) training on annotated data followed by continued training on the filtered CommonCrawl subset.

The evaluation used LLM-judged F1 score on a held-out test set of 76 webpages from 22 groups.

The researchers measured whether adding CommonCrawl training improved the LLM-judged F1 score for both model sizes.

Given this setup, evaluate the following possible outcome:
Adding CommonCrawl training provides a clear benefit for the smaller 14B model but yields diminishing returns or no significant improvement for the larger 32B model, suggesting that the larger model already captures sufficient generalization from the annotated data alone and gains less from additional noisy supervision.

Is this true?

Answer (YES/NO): NO